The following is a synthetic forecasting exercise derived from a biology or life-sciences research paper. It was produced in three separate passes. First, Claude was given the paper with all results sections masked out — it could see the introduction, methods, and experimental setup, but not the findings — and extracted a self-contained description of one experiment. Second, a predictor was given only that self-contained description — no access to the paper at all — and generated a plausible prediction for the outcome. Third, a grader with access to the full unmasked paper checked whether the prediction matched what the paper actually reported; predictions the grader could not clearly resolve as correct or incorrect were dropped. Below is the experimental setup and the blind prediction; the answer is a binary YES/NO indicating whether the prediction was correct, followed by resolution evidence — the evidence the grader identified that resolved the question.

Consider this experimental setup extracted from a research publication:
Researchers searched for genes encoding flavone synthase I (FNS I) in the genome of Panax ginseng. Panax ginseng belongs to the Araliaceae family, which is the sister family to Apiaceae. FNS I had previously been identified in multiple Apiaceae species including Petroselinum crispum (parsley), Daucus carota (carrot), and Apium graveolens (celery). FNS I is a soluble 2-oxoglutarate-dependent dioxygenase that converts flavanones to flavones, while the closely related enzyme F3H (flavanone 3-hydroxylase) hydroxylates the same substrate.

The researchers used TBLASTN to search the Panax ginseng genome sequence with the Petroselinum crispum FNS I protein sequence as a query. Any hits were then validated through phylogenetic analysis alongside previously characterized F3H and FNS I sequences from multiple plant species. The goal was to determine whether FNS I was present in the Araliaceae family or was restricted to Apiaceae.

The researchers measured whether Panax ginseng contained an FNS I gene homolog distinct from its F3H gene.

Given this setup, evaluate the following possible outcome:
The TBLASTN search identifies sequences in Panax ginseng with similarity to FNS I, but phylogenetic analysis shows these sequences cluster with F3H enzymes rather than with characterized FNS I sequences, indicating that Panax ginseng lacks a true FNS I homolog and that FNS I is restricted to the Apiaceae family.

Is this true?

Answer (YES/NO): YES